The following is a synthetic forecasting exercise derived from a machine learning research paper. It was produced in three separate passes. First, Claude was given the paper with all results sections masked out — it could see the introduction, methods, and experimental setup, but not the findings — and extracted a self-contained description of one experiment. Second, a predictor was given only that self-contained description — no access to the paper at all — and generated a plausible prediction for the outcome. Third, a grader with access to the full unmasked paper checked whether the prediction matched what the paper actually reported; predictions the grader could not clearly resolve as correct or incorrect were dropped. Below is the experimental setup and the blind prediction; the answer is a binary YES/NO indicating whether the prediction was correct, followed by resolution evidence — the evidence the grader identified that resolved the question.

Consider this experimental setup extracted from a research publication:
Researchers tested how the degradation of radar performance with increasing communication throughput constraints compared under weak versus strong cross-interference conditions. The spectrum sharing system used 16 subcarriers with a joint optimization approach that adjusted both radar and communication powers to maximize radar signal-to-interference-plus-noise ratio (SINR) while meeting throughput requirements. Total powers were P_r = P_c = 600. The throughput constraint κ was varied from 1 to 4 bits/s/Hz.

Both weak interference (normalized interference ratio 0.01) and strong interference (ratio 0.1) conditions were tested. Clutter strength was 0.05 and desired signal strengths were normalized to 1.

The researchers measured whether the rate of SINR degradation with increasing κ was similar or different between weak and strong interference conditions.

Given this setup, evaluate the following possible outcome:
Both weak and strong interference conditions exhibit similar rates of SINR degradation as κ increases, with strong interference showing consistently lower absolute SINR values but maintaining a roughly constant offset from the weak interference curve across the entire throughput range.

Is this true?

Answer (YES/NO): NO